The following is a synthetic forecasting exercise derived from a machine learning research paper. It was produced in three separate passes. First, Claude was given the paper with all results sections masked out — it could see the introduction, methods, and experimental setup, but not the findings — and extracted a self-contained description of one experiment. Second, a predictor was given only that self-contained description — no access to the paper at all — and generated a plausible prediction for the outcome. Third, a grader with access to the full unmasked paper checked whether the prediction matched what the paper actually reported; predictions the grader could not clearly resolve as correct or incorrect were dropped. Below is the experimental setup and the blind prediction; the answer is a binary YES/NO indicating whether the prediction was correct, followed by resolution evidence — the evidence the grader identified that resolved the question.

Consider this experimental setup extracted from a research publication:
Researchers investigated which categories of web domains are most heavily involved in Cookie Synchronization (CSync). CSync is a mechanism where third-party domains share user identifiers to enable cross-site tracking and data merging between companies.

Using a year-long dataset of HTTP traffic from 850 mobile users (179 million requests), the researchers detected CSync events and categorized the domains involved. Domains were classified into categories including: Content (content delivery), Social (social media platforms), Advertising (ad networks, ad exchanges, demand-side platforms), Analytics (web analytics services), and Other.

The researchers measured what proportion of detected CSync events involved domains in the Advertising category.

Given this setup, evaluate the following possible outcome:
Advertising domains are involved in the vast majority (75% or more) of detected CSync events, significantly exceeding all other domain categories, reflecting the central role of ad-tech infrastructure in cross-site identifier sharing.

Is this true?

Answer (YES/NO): YES